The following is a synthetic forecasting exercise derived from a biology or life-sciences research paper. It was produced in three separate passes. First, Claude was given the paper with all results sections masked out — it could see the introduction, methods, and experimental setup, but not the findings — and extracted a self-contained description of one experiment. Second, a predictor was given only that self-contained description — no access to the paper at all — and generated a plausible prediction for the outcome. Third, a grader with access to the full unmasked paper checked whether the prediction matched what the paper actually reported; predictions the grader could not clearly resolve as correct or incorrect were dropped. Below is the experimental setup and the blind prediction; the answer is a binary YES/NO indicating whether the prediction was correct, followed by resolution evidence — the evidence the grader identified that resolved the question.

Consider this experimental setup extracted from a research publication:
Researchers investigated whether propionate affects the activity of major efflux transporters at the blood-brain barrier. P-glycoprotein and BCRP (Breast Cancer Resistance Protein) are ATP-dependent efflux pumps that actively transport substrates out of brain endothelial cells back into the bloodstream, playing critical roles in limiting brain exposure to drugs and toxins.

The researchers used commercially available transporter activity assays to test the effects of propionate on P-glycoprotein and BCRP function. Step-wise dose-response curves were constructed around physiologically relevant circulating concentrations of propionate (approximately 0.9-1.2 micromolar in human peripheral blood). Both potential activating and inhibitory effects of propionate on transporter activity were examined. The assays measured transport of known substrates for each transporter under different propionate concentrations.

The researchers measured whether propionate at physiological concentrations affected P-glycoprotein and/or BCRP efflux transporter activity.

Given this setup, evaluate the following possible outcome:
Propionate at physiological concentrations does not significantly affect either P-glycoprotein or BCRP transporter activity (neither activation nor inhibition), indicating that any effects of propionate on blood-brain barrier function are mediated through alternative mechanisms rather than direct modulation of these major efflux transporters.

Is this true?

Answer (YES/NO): YES